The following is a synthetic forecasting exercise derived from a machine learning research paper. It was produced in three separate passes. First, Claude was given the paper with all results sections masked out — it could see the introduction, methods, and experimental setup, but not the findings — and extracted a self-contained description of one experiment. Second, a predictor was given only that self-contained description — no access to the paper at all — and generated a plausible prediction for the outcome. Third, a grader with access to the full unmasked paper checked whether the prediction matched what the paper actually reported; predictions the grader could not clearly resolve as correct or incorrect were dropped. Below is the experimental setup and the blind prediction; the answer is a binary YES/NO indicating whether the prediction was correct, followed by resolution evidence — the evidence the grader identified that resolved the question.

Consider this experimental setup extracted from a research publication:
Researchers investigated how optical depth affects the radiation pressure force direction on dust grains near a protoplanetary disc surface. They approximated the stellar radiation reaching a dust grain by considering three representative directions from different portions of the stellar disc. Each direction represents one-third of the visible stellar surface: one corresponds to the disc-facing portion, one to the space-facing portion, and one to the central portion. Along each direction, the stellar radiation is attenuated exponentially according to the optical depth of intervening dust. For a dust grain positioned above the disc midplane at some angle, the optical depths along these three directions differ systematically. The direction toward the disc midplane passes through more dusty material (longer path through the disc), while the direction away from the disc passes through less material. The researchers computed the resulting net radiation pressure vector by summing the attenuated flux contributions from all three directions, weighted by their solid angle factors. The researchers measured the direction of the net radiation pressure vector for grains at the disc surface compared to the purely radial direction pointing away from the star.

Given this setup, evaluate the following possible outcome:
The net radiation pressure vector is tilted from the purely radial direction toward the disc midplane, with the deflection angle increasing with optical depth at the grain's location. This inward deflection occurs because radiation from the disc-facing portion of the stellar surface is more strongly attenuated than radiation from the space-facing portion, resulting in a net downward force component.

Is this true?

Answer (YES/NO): YES